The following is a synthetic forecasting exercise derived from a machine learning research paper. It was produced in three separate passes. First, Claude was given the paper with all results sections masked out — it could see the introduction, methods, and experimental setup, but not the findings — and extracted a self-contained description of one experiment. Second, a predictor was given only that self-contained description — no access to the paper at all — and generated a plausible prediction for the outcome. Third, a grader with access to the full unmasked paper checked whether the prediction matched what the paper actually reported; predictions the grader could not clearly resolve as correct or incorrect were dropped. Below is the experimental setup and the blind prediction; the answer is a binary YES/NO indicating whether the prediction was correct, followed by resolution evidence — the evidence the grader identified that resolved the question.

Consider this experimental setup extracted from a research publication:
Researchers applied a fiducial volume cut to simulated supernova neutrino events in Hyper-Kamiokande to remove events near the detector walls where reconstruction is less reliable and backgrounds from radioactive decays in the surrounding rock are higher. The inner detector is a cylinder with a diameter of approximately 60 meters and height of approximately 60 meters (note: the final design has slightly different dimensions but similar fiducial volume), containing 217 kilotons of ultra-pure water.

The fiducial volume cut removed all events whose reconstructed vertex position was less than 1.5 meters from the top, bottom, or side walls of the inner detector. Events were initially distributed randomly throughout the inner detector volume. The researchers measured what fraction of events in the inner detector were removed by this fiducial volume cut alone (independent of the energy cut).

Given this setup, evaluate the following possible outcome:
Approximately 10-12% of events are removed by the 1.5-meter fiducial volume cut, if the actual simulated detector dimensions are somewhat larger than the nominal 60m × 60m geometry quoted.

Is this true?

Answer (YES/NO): NO